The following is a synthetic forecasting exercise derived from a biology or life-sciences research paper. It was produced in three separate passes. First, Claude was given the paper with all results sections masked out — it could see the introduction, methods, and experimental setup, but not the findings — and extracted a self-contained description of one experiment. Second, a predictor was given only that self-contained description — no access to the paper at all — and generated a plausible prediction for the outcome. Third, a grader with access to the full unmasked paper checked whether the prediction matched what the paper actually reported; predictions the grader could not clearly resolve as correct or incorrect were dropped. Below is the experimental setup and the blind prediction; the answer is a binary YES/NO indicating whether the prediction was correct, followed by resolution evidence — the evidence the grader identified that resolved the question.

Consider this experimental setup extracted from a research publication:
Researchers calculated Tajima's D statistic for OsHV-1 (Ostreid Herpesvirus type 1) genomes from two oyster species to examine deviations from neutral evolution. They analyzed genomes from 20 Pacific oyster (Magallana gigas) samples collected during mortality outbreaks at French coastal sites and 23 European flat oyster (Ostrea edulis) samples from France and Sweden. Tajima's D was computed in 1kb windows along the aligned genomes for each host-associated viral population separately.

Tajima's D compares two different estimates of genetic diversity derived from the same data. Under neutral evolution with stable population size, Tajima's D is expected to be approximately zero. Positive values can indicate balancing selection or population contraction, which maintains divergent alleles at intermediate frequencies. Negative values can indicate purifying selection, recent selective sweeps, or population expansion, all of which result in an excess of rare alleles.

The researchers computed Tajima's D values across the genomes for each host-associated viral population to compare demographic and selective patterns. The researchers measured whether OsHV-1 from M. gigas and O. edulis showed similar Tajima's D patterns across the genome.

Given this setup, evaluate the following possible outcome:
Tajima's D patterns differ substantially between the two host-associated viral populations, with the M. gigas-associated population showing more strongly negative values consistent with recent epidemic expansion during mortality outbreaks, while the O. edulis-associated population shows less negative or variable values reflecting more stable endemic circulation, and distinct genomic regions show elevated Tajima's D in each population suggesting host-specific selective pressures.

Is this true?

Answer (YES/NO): NO